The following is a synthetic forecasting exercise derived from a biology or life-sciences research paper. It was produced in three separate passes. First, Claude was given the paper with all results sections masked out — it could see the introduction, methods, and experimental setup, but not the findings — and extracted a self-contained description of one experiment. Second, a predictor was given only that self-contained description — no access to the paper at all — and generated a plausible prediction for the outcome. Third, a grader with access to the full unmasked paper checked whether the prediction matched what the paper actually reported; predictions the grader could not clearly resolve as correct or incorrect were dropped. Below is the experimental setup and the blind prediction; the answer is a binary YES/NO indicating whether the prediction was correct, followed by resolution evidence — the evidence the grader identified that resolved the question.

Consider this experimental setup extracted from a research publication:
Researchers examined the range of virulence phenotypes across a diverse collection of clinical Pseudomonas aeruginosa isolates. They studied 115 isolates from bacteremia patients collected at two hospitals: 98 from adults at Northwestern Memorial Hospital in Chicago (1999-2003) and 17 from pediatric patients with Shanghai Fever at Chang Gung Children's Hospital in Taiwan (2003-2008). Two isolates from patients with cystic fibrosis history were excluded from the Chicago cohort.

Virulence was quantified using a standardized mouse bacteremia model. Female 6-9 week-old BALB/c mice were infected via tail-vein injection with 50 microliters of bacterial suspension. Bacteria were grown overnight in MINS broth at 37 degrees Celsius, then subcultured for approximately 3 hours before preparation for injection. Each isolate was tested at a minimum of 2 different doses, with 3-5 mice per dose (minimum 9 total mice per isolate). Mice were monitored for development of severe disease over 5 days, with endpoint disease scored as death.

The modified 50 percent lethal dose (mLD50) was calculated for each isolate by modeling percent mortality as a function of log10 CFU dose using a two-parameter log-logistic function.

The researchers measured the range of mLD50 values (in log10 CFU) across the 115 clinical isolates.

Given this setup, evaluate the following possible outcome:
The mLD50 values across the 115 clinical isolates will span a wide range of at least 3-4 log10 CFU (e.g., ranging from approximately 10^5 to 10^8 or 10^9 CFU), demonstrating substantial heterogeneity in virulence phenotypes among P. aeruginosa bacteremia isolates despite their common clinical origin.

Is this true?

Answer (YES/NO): NO